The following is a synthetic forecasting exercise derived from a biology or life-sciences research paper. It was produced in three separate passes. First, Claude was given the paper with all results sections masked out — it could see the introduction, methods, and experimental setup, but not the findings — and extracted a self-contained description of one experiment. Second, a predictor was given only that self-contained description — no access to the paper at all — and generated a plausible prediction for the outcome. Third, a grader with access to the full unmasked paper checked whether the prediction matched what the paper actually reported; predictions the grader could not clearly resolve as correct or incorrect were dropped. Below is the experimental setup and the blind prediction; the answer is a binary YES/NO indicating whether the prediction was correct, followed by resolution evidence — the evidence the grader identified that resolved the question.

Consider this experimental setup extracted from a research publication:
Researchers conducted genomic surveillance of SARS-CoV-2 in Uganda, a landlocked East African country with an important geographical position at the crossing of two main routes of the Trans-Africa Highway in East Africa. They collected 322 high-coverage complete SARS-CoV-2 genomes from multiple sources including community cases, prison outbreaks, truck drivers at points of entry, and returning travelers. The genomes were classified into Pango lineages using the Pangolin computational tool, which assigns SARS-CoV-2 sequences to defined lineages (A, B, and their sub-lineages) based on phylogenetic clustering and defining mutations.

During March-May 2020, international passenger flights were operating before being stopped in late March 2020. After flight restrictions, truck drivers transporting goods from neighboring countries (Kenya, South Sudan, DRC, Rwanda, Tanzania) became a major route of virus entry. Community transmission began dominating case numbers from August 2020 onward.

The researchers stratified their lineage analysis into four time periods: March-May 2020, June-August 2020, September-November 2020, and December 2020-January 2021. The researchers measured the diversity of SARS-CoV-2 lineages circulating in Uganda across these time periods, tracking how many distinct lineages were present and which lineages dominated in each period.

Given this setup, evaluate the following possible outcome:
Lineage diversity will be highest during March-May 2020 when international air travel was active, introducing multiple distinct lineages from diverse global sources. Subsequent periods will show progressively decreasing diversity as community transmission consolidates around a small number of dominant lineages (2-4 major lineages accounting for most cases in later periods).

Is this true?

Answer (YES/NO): YES